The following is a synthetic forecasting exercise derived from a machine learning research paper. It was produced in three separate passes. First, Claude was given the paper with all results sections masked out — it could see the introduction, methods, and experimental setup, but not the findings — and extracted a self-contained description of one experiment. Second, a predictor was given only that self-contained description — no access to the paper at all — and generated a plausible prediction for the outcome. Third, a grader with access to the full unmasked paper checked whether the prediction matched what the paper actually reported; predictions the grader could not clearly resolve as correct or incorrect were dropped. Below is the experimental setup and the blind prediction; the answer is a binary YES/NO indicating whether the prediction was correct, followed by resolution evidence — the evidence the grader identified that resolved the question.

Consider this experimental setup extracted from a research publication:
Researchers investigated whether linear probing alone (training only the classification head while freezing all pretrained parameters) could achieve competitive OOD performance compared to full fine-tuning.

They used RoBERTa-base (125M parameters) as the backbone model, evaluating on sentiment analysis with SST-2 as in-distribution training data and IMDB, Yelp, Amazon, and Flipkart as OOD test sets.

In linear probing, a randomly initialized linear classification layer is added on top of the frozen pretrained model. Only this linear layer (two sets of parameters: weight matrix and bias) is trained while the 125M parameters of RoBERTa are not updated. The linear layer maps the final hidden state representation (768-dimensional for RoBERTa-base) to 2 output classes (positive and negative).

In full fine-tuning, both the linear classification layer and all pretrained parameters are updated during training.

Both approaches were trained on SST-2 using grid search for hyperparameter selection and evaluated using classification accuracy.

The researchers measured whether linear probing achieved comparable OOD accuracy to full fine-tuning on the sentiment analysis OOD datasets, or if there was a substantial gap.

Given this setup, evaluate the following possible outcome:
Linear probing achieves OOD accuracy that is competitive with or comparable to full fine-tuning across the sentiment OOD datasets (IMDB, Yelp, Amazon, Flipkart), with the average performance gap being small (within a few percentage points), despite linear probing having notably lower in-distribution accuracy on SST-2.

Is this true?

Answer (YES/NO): NO